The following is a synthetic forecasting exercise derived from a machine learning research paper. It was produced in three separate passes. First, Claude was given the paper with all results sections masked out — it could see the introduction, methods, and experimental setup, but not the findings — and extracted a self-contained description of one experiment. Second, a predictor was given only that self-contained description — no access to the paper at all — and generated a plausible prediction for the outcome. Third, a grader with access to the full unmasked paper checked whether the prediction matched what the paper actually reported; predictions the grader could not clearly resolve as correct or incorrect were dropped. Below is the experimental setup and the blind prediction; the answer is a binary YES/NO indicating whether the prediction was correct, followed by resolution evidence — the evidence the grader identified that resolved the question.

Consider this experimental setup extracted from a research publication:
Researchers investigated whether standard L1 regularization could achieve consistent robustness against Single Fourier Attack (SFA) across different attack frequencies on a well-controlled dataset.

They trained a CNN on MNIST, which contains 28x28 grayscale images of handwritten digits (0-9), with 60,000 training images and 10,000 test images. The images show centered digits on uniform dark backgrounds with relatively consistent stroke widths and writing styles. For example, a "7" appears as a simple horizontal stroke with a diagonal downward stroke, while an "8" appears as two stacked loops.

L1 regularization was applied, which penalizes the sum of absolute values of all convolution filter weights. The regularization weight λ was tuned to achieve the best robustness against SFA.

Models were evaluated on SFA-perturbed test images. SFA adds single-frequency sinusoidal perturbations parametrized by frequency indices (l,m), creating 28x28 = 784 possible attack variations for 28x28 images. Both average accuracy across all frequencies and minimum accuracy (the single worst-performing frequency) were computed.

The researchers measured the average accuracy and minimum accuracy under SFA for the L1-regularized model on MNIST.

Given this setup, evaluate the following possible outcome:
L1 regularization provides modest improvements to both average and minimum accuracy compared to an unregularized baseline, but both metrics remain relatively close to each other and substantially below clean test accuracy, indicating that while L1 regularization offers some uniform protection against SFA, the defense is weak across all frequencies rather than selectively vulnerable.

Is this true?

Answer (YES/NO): NO